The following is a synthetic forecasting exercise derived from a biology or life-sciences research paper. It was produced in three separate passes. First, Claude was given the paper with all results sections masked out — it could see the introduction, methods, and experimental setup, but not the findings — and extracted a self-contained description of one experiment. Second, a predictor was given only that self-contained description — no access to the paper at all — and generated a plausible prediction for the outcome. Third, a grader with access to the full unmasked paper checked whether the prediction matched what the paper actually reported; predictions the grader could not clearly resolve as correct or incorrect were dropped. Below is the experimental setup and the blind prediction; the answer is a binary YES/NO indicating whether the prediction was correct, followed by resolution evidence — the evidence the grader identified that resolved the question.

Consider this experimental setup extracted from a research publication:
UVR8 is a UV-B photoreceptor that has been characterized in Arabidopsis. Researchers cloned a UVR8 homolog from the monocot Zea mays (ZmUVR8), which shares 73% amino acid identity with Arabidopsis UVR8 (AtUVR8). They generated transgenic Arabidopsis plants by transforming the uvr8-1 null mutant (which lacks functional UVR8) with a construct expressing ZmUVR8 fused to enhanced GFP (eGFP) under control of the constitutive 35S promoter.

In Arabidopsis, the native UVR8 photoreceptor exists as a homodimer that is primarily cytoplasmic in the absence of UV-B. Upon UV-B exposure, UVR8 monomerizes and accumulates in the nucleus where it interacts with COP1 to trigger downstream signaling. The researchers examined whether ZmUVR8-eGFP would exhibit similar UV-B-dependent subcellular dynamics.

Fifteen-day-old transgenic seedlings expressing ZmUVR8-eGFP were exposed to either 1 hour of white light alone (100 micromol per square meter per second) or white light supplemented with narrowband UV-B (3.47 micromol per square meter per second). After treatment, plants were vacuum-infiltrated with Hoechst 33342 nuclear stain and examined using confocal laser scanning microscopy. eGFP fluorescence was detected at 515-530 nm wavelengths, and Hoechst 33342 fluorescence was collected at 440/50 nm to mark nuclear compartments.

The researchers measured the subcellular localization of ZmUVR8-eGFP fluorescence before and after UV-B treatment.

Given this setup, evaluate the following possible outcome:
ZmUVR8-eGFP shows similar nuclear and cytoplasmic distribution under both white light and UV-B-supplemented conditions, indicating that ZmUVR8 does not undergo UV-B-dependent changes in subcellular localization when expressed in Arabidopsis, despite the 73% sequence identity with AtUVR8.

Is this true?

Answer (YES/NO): NO